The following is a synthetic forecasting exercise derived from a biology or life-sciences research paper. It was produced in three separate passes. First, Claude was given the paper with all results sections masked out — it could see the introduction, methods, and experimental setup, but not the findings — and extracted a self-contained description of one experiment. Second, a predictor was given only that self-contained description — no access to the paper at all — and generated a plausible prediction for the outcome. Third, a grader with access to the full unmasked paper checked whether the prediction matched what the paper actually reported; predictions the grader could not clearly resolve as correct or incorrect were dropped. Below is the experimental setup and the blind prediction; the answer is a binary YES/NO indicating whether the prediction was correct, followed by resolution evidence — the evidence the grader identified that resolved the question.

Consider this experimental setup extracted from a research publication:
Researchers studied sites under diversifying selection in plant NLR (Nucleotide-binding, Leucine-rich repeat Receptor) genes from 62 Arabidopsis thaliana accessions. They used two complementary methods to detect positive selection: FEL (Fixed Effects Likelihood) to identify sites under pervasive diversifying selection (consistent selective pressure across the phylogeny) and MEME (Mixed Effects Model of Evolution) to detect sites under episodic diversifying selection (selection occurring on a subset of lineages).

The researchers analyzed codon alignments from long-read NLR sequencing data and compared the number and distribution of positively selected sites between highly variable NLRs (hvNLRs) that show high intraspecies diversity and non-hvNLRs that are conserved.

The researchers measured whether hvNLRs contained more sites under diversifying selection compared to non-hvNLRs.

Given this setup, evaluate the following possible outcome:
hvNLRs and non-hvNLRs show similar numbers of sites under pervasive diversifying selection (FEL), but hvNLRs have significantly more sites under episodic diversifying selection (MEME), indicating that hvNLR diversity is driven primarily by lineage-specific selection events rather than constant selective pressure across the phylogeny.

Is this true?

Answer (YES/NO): NO